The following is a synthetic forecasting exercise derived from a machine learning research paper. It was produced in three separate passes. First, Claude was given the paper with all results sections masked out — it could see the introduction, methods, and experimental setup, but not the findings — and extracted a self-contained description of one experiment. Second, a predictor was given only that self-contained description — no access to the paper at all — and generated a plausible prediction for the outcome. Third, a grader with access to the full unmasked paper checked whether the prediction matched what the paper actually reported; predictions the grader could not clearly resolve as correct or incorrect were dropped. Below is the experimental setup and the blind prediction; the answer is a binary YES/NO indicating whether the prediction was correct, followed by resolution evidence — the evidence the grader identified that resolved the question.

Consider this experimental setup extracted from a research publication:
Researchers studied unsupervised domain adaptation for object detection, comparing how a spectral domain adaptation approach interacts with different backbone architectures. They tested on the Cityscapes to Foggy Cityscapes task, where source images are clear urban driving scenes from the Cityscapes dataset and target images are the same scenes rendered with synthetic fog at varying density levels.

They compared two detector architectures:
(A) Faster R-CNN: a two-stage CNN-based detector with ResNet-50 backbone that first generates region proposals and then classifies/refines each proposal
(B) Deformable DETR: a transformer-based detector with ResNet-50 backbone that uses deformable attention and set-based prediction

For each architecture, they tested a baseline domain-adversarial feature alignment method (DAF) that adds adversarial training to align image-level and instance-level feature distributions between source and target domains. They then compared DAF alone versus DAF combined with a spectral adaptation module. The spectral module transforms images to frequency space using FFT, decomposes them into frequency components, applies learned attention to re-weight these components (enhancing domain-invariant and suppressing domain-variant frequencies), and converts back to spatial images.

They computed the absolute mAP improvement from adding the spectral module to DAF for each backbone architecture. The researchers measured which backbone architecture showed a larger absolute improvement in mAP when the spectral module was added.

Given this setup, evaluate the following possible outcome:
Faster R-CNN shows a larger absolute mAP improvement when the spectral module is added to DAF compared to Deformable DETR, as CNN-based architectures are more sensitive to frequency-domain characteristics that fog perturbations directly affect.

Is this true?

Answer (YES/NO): YES